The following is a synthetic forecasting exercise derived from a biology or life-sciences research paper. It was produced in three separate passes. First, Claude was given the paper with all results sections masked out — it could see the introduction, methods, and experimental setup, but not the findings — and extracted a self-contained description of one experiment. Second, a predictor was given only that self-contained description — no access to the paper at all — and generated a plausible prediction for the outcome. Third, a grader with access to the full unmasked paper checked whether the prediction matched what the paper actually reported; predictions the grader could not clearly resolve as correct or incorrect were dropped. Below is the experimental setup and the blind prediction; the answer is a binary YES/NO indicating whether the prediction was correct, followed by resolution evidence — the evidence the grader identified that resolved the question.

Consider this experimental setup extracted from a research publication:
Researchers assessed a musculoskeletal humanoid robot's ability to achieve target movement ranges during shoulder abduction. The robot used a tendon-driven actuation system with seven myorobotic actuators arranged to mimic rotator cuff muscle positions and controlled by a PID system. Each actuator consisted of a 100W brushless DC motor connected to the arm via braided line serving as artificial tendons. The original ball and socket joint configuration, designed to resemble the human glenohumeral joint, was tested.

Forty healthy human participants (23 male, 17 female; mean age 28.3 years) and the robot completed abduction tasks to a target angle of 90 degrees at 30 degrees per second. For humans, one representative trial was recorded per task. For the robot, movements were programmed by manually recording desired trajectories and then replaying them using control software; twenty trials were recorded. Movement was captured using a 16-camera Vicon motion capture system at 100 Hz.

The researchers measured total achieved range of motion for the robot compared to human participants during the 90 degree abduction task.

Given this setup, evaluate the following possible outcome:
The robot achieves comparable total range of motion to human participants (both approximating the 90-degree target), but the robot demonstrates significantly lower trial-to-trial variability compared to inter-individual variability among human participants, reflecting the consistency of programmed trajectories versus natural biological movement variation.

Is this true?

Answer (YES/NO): NO